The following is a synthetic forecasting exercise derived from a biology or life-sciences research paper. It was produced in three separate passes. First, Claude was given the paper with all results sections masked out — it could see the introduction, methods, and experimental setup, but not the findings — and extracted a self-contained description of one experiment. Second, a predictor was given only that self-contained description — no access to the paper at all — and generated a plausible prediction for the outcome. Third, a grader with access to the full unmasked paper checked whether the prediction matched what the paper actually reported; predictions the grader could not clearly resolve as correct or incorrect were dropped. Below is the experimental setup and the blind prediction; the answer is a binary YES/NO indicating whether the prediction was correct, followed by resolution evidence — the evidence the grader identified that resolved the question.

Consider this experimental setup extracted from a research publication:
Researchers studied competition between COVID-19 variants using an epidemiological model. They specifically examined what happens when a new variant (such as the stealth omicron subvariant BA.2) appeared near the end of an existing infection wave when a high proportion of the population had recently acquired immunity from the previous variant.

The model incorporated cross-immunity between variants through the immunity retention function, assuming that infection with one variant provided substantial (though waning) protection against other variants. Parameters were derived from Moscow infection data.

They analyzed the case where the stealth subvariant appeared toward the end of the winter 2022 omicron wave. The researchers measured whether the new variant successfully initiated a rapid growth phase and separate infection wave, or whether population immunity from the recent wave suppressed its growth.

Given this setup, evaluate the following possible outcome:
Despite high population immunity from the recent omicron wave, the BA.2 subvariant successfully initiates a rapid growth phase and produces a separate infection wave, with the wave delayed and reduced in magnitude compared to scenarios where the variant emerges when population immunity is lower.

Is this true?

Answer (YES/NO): NO